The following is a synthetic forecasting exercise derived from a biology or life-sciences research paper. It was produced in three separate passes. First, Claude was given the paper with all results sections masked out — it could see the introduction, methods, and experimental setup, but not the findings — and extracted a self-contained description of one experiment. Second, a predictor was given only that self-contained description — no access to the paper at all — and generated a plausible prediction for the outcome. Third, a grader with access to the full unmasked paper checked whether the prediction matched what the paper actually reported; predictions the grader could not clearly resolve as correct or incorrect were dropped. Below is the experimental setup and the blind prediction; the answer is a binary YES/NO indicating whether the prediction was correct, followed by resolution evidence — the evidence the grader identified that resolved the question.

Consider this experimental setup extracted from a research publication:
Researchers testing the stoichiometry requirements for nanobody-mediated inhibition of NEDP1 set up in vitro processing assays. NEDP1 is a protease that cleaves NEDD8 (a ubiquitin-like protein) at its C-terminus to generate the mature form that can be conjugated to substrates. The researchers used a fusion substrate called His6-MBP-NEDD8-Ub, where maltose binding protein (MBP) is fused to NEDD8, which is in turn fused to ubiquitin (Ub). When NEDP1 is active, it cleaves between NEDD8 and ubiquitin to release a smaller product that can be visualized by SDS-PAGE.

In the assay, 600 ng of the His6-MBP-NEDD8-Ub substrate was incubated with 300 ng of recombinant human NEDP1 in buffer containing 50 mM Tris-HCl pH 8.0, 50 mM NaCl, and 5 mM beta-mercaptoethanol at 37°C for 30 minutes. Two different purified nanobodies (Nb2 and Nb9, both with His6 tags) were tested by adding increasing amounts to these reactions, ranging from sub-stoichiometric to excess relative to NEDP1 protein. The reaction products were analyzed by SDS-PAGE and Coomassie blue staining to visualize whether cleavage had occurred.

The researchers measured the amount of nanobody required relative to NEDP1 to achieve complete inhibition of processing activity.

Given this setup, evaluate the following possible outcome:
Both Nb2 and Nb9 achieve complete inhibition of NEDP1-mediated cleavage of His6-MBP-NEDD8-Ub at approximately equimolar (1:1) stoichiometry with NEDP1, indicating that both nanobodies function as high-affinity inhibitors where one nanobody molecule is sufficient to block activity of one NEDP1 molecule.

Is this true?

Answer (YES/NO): YES